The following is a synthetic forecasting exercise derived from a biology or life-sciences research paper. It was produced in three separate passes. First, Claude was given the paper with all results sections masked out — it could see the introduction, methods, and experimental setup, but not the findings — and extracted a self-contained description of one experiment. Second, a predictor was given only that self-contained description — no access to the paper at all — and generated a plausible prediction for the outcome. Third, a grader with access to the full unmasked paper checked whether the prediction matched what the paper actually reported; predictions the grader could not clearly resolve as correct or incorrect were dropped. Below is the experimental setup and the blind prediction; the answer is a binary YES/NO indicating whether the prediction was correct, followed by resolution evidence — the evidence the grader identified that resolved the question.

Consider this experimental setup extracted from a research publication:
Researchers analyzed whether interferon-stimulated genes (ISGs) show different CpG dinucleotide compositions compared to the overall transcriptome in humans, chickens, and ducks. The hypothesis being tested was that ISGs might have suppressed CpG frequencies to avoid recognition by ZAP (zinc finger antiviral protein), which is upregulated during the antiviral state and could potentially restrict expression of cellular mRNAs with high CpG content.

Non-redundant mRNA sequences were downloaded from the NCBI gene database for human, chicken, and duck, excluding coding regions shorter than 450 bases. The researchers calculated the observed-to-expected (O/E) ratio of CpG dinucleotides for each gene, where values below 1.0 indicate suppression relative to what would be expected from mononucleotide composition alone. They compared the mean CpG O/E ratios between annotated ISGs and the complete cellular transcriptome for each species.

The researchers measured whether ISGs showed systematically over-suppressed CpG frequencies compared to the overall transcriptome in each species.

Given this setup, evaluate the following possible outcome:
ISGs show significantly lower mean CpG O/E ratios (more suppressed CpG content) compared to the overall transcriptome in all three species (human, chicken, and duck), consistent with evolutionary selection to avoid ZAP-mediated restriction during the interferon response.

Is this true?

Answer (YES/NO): NO